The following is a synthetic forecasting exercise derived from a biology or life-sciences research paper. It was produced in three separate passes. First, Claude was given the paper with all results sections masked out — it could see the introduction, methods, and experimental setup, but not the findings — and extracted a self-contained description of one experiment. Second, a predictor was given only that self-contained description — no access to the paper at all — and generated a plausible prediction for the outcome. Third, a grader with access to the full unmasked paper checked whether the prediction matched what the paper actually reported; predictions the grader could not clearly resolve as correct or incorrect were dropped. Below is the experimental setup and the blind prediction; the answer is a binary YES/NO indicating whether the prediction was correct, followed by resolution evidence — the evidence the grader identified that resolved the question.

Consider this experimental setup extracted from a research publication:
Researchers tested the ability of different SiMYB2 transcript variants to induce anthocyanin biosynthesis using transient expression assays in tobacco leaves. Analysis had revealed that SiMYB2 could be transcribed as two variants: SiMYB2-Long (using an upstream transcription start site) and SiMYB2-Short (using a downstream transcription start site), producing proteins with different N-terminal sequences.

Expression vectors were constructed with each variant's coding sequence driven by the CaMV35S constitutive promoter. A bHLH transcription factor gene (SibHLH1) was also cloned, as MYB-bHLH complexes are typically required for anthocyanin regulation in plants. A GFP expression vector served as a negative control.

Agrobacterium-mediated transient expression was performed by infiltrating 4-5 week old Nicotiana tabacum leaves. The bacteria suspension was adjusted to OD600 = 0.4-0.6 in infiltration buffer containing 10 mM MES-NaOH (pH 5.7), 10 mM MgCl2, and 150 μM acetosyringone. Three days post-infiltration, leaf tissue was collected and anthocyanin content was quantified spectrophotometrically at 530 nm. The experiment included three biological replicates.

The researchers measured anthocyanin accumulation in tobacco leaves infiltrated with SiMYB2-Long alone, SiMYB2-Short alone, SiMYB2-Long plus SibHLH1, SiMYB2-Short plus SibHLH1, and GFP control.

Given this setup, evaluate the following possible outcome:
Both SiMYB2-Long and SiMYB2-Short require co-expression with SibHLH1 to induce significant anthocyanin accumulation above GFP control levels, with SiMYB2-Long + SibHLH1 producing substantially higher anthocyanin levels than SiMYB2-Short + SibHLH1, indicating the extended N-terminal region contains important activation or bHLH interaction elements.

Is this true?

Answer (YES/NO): NO